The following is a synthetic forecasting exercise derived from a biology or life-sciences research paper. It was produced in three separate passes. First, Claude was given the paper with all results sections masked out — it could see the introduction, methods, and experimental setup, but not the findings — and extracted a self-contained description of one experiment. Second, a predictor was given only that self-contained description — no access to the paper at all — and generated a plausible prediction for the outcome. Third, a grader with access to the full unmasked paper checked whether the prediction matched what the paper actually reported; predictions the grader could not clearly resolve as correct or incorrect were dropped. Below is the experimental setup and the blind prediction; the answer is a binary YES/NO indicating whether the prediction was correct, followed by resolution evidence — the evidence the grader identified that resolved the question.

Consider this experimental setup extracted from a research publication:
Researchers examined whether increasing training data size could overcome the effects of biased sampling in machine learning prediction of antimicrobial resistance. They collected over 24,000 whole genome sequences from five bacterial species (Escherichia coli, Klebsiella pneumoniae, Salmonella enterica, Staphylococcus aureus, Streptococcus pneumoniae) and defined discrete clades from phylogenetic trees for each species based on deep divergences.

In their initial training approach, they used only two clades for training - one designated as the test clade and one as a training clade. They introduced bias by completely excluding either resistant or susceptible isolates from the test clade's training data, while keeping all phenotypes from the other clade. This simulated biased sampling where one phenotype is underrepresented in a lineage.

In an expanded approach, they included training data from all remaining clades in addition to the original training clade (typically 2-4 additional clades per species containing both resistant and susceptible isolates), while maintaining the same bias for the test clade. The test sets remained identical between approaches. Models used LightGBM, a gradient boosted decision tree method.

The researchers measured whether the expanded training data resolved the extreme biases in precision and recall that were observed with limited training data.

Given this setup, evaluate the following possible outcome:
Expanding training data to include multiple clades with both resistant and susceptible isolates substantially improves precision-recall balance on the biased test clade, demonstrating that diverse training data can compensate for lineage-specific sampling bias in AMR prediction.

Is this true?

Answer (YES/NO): NO